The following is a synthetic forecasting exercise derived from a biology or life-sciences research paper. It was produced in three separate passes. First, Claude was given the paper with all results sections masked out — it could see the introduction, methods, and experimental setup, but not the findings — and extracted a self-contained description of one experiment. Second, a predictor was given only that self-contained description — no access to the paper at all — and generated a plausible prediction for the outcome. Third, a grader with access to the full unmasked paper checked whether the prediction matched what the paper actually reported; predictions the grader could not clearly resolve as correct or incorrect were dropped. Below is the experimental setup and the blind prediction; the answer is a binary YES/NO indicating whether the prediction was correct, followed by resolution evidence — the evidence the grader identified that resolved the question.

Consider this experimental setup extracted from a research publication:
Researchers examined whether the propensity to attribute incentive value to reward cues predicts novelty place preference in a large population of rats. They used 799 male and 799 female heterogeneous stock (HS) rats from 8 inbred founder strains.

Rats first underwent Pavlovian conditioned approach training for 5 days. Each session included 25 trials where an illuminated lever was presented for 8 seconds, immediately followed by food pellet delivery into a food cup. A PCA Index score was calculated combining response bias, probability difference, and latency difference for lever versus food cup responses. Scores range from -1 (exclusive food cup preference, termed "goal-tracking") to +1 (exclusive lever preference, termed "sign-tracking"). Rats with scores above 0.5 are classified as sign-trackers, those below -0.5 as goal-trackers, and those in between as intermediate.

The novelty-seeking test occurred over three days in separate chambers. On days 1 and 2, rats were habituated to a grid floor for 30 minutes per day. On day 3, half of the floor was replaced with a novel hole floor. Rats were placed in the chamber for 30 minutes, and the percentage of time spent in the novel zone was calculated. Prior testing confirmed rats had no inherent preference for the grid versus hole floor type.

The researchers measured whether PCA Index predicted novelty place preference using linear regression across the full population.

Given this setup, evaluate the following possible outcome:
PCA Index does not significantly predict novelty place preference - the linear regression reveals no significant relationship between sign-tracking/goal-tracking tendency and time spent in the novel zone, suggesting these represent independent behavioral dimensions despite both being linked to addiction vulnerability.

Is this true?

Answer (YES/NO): YES